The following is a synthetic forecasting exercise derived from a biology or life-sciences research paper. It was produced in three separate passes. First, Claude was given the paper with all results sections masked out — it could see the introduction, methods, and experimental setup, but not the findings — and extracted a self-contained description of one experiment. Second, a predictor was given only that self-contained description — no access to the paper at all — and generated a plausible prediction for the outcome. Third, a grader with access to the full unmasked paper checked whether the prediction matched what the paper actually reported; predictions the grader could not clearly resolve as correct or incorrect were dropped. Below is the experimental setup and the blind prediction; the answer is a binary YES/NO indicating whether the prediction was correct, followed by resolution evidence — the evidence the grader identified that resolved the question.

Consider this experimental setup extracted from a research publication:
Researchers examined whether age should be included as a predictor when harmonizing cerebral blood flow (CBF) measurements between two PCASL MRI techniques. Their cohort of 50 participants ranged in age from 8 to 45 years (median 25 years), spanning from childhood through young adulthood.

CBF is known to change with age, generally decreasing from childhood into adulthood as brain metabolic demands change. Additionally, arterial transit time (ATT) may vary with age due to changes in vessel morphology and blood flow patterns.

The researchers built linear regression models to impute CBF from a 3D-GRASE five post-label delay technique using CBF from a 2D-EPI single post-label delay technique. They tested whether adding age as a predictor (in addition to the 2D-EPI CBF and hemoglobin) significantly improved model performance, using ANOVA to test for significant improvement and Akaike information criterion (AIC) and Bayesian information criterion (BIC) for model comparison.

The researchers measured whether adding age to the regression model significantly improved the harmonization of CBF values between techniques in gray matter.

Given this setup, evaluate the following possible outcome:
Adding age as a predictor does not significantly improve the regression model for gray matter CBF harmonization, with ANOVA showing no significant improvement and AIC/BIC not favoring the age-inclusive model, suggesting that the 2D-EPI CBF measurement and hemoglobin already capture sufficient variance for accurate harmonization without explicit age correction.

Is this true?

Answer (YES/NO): NO